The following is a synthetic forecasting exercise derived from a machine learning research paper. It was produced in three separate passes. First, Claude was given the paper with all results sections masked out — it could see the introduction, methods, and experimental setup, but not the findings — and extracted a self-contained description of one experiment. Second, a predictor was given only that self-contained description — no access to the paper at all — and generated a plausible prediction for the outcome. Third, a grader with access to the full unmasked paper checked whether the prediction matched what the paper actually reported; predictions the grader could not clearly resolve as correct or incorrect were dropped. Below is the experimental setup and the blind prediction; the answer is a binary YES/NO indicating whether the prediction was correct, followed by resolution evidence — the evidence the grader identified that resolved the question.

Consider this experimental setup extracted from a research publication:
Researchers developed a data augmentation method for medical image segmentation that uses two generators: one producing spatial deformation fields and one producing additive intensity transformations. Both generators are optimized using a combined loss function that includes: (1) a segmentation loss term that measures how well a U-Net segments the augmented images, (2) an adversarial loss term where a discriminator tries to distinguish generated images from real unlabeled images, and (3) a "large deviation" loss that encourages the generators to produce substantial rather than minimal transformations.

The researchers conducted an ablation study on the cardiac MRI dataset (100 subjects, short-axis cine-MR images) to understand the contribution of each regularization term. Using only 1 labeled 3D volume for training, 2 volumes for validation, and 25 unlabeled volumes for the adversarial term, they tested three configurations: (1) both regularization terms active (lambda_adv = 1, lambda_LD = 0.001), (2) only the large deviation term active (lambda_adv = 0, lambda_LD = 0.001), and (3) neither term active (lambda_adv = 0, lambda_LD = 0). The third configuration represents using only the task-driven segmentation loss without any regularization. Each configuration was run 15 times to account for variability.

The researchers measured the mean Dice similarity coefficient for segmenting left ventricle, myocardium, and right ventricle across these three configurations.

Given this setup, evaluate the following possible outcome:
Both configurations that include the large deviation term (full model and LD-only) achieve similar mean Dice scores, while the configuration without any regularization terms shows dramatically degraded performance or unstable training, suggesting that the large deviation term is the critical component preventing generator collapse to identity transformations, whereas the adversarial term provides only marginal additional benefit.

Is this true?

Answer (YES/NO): NO